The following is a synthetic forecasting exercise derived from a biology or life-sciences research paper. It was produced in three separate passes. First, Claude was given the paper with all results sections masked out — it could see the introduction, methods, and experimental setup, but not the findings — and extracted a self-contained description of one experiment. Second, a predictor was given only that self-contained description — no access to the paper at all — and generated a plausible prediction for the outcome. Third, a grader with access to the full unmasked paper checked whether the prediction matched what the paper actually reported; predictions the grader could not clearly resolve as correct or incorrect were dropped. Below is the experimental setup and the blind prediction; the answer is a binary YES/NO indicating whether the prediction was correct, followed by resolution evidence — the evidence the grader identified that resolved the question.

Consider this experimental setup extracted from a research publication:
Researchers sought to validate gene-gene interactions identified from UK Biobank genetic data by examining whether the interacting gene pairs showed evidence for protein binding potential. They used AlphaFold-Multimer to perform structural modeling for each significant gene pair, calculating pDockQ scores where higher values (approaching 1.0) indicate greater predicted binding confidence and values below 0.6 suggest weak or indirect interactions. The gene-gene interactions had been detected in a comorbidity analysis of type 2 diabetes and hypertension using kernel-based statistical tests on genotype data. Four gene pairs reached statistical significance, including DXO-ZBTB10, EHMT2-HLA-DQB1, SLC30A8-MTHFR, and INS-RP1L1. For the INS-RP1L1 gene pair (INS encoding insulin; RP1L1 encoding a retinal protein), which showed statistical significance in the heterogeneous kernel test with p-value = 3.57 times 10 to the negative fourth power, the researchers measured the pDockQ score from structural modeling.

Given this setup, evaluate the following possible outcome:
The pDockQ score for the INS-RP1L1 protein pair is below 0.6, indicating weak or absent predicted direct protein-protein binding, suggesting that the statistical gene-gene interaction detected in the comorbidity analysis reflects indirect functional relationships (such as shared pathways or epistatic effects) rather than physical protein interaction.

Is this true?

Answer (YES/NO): YES